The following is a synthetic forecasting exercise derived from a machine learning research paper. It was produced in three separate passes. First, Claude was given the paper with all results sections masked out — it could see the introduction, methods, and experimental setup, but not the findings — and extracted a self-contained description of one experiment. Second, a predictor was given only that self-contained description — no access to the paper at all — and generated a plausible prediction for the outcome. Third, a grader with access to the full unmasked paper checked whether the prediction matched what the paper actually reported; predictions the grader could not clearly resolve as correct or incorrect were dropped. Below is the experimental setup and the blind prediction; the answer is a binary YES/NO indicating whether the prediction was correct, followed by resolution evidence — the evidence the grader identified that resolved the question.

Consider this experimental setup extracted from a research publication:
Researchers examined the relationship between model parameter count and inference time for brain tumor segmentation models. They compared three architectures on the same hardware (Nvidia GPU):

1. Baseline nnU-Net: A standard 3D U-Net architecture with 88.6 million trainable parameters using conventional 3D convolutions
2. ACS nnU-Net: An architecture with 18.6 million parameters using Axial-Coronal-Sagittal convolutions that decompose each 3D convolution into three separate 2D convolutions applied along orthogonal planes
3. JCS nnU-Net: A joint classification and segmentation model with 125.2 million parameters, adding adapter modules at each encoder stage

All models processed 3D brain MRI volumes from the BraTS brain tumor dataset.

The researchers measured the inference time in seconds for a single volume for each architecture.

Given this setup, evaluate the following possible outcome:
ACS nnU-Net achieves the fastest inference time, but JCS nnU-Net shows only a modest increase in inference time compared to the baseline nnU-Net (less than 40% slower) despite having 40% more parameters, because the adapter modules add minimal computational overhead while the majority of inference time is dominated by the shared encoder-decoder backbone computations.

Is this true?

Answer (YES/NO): NO